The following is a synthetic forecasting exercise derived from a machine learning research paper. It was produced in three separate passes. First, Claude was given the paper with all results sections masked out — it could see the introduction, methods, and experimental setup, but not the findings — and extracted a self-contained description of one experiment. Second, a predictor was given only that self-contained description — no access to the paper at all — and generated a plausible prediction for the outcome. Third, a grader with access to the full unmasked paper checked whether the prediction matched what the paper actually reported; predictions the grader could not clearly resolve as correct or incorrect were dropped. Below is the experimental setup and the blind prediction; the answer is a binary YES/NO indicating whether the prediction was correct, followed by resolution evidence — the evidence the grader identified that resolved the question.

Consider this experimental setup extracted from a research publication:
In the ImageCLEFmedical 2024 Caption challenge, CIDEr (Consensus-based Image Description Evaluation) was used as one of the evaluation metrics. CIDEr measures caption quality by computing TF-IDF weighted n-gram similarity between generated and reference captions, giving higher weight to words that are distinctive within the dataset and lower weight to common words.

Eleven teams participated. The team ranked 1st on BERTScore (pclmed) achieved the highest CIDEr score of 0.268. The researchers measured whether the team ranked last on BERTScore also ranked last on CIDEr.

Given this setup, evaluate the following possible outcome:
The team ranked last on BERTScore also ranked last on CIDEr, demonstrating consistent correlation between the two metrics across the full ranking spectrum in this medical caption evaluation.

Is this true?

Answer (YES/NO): YES